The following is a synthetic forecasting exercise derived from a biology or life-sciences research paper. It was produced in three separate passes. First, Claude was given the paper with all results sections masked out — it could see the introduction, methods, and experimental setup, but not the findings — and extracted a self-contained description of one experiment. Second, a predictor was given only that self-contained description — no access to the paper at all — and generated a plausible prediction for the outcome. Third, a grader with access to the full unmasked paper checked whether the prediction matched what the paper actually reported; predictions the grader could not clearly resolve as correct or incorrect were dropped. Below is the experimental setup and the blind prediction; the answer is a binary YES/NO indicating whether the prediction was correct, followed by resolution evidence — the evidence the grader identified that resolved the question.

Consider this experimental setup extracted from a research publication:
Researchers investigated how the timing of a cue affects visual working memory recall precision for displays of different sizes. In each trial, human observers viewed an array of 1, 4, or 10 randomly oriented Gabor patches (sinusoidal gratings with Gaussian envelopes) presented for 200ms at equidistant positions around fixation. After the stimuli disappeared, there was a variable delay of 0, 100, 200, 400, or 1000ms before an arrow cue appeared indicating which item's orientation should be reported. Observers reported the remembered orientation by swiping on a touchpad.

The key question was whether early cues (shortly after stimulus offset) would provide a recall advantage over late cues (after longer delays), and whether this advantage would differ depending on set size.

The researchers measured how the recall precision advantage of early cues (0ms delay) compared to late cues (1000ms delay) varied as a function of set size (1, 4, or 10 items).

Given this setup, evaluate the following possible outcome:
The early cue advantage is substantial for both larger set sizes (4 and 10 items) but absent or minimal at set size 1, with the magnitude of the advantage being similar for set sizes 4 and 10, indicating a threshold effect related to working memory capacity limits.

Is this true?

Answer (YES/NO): NO